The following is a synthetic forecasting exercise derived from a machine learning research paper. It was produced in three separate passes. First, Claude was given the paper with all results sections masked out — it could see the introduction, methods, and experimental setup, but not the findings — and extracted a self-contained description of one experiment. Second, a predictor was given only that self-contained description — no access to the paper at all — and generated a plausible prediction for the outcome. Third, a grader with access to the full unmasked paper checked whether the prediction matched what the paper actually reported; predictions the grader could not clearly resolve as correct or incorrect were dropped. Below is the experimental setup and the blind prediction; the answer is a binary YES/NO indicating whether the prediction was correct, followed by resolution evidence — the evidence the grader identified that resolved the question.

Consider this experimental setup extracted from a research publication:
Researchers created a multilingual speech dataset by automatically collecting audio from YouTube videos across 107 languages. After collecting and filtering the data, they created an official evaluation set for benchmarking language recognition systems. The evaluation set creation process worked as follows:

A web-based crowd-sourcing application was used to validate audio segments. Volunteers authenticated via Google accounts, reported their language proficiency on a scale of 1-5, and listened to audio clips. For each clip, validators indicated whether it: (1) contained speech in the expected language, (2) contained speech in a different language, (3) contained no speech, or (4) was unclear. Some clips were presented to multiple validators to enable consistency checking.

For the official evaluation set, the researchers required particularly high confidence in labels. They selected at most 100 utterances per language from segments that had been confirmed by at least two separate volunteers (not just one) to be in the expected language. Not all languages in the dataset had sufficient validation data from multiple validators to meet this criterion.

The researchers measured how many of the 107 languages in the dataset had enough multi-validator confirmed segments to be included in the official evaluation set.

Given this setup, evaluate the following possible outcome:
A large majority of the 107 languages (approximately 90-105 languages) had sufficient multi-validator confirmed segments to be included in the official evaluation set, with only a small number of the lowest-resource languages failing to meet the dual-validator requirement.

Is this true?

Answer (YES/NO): NO